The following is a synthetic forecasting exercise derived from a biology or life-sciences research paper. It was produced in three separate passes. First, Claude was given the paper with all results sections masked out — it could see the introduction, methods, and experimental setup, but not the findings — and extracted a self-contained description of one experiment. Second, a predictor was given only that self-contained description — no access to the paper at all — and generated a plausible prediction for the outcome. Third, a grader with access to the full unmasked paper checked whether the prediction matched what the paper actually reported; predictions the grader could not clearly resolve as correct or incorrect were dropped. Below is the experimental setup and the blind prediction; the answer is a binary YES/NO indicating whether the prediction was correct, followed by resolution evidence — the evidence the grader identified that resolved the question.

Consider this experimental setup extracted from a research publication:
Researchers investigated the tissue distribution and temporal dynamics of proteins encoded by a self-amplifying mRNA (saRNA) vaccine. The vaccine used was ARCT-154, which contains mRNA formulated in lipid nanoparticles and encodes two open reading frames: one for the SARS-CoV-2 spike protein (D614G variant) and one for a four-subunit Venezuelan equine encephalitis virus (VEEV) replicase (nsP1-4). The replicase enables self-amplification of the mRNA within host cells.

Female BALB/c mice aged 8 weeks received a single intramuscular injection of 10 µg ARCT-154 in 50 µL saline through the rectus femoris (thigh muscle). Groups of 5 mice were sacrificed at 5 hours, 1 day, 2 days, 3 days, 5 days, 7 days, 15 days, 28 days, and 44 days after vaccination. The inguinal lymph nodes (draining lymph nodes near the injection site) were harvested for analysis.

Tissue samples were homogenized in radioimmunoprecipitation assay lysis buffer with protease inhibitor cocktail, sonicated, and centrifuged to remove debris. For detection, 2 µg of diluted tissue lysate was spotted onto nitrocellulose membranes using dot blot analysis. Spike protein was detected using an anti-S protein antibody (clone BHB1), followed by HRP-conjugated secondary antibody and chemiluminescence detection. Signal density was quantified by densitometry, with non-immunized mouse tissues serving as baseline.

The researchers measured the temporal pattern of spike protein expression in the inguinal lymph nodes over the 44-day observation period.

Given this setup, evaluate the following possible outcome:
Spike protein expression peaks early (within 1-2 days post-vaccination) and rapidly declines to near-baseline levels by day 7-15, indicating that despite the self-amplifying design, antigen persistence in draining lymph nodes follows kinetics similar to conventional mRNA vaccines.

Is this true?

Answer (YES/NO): NO